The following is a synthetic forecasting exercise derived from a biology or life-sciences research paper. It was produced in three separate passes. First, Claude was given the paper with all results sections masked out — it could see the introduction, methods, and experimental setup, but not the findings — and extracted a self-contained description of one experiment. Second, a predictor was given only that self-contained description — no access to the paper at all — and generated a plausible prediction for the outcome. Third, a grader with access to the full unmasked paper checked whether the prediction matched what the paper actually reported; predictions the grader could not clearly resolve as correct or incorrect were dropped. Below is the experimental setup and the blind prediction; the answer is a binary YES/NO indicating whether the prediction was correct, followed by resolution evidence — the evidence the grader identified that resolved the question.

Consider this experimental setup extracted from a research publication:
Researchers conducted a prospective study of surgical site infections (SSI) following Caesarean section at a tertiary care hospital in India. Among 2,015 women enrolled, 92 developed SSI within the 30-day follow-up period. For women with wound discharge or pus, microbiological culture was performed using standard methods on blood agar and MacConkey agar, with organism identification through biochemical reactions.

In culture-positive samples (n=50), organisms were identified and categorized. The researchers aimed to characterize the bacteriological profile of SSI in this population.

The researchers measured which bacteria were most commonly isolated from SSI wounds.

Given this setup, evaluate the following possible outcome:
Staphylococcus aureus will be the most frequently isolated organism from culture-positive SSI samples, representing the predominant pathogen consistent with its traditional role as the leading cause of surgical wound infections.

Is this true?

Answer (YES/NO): YES